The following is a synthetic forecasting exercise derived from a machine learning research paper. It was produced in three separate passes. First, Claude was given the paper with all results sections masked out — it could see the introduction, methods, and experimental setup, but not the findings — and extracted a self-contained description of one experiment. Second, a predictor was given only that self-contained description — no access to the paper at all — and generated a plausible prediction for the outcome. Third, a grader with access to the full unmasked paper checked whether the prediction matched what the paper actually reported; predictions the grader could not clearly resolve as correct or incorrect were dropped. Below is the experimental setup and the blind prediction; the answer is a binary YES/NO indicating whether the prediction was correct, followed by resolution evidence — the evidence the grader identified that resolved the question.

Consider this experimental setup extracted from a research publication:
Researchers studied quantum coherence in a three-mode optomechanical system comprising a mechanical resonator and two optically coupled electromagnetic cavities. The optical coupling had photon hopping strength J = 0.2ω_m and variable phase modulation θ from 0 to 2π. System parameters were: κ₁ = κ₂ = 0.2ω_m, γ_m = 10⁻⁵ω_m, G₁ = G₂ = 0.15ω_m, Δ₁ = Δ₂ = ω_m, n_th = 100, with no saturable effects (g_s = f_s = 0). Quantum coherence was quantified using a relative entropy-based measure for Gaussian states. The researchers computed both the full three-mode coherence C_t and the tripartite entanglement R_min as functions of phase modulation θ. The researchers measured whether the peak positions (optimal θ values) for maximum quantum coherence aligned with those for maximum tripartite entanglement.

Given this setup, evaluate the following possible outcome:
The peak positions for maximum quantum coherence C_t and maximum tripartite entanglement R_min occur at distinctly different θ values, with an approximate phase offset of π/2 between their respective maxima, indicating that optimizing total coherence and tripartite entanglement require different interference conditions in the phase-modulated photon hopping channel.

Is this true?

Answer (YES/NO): NO